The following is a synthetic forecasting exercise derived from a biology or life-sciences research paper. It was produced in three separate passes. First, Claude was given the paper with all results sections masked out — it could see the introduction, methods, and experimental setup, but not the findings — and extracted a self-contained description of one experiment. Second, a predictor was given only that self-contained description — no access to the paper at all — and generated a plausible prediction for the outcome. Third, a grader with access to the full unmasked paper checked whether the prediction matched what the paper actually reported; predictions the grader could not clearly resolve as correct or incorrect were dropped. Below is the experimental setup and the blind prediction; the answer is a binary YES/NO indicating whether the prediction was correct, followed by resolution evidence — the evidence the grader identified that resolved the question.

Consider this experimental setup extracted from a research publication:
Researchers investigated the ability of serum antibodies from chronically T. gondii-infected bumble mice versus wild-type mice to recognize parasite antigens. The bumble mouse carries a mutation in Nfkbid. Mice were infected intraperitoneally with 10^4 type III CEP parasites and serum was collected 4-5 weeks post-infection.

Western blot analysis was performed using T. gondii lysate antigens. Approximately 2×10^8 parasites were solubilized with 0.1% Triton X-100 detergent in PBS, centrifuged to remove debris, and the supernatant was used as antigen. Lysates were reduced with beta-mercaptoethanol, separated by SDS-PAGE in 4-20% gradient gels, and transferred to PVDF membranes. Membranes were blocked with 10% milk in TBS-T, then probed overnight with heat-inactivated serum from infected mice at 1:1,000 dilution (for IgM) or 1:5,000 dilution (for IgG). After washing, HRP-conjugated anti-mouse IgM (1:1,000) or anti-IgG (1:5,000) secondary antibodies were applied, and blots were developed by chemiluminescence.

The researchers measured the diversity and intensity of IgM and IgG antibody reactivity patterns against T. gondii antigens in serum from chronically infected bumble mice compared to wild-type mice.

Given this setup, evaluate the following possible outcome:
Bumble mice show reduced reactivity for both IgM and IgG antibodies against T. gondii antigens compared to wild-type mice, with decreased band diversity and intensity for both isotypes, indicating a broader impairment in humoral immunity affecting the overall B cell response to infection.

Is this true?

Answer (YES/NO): YES